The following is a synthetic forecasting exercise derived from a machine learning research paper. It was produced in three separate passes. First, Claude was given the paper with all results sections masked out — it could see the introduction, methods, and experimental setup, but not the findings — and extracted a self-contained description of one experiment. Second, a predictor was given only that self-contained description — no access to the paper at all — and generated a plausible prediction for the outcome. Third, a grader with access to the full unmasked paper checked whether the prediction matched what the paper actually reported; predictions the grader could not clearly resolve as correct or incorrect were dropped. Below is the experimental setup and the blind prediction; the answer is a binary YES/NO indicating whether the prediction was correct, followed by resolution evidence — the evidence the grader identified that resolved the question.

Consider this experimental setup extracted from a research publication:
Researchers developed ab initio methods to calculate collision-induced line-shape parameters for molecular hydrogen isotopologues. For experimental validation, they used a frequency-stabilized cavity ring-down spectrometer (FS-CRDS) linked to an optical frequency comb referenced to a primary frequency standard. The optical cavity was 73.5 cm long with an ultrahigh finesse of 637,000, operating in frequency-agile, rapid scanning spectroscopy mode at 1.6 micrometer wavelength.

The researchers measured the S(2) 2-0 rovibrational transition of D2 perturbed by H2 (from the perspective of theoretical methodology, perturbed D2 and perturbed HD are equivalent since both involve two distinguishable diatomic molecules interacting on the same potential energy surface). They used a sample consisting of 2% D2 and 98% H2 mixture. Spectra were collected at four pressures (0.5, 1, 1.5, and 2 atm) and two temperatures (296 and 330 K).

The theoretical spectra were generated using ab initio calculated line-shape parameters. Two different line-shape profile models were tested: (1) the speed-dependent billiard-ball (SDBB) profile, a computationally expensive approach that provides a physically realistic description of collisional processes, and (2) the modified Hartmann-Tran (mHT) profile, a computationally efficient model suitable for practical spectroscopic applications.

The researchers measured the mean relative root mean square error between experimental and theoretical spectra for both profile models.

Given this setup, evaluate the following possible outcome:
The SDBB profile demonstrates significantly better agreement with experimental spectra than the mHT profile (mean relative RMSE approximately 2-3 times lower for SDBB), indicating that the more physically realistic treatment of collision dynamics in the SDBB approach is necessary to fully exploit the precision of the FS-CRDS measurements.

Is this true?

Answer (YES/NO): NO